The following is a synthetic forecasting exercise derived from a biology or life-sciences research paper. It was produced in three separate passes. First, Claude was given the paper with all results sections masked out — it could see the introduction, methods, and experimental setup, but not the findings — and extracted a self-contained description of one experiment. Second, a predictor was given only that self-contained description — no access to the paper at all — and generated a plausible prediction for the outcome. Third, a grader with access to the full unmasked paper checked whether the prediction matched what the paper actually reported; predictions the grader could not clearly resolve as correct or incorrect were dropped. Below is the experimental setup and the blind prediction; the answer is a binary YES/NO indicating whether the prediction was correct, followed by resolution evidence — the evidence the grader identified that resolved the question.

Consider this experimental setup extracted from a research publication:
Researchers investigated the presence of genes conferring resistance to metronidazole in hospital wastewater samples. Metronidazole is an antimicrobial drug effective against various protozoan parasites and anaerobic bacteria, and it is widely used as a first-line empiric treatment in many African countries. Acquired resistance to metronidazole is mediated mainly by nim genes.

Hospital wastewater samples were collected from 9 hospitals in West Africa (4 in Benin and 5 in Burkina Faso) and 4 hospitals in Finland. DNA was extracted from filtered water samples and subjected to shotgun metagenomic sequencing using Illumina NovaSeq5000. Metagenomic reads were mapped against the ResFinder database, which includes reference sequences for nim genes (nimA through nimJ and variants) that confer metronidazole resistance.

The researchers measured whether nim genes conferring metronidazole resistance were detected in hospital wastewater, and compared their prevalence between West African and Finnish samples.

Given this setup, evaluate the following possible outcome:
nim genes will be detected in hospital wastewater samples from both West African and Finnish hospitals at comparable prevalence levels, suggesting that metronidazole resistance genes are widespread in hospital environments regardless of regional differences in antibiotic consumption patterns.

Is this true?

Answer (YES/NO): NO